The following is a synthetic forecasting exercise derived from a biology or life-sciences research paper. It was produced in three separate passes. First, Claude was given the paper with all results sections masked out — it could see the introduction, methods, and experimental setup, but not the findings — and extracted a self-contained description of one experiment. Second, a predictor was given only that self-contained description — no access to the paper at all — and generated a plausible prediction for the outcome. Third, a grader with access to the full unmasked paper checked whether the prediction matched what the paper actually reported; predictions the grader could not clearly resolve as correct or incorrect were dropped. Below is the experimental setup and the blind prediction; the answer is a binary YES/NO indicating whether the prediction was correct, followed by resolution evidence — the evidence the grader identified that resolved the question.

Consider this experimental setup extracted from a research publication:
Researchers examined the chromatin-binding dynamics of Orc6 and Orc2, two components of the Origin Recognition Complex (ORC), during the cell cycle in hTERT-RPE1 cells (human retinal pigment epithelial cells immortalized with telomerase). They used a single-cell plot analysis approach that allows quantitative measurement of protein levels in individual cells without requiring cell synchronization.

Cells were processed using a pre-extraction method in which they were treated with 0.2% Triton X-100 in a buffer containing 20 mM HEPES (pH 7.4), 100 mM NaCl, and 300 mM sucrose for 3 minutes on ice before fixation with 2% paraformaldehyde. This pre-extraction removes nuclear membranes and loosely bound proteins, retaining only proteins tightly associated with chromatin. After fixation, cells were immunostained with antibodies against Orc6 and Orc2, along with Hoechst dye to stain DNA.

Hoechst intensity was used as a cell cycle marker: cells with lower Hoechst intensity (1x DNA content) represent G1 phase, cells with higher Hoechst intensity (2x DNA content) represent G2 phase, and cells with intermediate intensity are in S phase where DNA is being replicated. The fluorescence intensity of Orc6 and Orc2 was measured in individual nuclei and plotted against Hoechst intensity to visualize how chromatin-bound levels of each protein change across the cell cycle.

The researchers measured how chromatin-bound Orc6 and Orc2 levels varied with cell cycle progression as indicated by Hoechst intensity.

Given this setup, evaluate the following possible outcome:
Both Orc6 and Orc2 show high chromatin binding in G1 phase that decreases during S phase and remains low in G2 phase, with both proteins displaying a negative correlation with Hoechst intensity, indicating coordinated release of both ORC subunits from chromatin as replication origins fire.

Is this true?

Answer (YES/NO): NO